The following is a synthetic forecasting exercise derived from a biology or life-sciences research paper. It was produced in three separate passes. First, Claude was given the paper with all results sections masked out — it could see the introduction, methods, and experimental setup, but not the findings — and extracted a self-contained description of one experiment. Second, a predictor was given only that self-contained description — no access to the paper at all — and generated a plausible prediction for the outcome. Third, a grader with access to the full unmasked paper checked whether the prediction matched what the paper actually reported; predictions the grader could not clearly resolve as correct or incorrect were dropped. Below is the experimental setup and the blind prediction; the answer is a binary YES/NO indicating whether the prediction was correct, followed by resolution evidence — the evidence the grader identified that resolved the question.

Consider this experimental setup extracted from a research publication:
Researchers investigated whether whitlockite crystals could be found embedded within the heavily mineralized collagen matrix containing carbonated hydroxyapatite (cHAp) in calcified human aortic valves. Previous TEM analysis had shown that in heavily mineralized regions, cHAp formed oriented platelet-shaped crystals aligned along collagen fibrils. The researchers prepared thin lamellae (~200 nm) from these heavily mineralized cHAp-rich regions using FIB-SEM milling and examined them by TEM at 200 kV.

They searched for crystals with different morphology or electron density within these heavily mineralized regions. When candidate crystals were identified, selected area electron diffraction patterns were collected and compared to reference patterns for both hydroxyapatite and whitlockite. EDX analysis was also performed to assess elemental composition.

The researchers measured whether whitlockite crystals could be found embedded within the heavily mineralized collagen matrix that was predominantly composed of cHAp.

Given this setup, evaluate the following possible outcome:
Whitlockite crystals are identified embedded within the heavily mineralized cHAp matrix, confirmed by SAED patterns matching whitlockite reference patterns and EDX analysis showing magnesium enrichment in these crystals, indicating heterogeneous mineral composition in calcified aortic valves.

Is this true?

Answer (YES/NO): YES